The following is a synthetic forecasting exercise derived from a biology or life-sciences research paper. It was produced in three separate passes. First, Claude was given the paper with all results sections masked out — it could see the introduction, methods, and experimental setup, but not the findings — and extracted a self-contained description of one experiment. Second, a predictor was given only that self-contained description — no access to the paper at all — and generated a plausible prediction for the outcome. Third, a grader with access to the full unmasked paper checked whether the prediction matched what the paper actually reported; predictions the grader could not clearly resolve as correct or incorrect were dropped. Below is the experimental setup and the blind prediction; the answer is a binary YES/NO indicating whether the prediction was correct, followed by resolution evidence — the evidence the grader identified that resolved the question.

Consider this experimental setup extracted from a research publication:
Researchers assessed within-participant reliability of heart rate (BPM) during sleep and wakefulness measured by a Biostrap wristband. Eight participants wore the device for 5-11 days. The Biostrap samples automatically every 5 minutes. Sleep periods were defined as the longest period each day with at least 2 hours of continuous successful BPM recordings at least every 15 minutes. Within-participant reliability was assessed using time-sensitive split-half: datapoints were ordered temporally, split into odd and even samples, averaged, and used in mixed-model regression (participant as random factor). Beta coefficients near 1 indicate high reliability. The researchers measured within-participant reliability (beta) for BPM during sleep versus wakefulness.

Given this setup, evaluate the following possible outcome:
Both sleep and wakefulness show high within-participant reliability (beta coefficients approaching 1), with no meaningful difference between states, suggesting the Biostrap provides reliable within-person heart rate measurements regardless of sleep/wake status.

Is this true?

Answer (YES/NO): YES